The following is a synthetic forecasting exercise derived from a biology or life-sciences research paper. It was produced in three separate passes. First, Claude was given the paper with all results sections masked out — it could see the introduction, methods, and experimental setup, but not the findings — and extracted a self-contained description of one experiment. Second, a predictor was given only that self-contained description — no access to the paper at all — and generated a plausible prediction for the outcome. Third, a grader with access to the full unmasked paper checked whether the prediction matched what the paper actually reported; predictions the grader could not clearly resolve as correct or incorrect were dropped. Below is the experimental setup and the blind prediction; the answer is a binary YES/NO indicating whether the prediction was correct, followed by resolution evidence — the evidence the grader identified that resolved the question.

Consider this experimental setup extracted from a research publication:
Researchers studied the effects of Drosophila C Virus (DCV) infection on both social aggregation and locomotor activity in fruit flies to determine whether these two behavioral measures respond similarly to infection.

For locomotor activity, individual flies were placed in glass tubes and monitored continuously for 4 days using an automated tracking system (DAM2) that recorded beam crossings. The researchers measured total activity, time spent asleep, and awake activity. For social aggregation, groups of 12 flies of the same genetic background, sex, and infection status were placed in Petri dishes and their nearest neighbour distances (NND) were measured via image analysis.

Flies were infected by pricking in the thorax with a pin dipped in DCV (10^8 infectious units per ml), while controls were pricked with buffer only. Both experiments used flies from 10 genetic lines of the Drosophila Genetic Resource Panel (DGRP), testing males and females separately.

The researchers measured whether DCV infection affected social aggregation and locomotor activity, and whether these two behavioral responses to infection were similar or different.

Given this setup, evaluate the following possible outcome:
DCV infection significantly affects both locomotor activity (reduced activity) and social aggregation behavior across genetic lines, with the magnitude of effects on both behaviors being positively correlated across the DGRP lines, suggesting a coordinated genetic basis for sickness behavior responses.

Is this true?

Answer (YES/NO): NO